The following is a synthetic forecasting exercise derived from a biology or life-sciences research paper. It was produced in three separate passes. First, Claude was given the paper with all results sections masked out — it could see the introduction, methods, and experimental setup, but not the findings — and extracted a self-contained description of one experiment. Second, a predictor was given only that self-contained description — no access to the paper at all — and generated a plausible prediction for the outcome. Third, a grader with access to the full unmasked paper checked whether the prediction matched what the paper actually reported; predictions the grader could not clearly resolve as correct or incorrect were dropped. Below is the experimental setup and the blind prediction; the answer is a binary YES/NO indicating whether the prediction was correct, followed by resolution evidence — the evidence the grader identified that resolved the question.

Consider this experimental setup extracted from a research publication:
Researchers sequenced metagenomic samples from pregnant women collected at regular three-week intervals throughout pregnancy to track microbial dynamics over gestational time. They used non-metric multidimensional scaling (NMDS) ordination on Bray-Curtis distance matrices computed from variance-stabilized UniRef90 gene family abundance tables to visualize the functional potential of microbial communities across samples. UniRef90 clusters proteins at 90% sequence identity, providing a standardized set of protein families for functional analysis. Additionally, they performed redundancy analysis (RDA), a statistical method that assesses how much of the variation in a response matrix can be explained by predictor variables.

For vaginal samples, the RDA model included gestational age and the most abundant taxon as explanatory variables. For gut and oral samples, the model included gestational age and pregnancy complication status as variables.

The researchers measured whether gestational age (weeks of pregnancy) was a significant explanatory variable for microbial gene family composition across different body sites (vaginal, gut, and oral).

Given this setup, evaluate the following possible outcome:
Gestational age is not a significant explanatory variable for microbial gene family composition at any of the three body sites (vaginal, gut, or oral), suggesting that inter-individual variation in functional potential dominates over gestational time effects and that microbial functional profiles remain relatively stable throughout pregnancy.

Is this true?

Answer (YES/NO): NO